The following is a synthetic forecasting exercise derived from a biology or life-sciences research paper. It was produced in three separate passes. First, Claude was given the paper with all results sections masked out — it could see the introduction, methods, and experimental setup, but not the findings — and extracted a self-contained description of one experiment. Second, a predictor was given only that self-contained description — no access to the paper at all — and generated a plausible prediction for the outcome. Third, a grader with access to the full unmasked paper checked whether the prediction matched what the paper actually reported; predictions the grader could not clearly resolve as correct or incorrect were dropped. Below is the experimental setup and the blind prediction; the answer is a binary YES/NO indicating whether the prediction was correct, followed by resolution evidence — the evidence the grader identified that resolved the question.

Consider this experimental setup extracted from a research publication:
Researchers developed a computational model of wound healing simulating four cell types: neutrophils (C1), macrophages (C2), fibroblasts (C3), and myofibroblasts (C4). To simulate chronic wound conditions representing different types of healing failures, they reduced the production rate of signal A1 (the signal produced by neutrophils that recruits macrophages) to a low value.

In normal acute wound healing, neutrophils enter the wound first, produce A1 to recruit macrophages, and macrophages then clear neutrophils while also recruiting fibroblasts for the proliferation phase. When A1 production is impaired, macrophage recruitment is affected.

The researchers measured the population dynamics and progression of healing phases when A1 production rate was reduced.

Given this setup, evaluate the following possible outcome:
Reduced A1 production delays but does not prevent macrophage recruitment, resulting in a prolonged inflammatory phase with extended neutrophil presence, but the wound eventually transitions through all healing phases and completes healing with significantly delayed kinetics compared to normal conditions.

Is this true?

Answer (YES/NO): NO